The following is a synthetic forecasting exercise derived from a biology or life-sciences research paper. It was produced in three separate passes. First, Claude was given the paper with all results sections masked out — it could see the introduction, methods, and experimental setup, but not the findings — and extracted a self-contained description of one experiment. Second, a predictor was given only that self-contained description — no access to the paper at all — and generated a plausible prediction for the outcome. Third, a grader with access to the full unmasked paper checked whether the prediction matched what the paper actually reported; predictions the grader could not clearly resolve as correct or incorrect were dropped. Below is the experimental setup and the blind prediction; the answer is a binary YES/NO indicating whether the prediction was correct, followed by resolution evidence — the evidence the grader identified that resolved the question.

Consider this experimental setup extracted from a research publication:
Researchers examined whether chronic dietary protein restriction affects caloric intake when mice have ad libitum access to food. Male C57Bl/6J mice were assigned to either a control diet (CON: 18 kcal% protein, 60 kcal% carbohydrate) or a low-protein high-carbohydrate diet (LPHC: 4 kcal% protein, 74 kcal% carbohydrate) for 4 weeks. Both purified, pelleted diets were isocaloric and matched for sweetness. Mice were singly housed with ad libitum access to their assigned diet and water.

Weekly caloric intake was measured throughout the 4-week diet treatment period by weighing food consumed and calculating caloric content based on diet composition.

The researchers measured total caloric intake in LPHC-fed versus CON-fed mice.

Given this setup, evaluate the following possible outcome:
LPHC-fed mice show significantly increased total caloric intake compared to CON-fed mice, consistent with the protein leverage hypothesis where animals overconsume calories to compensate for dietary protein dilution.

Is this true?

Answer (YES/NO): NO